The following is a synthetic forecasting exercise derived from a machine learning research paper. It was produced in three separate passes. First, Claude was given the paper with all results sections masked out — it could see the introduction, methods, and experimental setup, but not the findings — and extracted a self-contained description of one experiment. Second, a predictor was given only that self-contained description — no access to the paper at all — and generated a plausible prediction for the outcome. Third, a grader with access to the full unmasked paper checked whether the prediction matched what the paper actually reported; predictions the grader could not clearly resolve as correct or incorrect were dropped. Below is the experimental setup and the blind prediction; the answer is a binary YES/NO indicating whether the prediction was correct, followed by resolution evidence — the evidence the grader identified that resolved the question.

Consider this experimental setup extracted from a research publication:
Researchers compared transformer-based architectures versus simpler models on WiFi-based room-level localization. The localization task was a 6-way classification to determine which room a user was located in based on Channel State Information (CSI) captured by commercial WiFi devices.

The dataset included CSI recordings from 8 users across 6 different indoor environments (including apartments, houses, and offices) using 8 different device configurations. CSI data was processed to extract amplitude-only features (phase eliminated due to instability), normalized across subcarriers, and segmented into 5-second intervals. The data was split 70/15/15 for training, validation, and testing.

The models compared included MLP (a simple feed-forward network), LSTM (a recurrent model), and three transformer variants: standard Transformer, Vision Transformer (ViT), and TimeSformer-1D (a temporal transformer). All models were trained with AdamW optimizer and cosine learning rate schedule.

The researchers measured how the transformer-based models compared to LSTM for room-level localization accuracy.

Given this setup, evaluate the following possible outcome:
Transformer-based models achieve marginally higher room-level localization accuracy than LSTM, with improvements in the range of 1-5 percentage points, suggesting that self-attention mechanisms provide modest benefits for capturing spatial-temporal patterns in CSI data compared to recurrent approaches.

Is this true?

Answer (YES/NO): NO